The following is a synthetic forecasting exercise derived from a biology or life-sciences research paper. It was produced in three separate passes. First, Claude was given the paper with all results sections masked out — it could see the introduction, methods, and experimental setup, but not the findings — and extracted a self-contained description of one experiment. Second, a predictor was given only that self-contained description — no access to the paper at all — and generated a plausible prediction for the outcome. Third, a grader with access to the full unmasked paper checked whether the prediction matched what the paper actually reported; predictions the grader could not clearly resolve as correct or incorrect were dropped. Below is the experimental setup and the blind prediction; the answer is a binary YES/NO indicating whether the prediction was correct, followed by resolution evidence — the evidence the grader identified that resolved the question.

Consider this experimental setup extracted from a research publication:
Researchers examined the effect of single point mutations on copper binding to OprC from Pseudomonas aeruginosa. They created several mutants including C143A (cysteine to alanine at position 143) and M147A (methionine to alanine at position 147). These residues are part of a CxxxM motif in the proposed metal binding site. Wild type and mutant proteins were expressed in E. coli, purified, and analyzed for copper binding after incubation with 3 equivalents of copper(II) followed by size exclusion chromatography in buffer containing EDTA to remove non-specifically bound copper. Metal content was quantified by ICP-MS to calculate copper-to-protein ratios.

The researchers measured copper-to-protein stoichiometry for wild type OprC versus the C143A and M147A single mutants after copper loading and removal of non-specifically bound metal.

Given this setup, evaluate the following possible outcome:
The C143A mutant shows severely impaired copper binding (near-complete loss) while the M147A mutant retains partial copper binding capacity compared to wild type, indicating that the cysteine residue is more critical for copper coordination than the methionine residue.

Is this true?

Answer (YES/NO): YES